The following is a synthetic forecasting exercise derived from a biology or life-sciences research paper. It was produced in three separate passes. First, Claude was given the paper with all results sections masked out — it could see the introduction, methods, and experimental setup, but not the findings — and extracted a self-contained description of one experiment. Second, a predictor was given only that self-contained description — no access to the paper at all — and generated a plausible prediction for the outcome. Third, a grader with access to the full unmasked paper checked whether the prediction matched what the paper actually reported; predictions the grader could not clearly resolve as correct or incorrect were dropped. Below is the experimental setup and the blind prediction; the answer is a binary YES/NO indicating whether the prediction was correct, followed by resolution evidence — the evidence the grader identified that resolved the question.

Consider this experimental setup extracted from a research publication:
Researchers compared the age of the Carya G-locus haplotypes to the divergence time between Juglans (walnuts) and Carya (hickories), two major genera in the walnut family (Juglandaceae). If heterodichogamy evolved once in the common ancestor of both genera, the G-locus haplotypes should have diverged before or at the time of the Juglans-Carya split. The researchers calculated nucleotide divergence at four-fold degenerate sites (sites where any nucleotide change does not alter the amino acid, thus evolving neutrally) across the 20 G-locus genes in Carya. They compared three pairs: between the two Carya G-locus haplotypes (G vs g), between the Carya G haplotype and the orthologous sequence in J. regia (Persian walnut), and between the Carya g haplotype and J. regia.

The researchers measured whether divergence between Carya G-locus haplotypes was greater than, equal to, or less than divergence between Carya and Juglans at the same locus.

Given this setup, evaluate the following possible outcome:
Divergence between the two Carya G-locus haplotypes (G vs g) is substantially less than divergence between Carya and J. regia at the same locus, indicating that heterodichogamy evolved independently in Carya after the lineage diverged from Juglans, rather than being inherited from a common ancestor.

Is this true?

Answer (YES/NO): YES